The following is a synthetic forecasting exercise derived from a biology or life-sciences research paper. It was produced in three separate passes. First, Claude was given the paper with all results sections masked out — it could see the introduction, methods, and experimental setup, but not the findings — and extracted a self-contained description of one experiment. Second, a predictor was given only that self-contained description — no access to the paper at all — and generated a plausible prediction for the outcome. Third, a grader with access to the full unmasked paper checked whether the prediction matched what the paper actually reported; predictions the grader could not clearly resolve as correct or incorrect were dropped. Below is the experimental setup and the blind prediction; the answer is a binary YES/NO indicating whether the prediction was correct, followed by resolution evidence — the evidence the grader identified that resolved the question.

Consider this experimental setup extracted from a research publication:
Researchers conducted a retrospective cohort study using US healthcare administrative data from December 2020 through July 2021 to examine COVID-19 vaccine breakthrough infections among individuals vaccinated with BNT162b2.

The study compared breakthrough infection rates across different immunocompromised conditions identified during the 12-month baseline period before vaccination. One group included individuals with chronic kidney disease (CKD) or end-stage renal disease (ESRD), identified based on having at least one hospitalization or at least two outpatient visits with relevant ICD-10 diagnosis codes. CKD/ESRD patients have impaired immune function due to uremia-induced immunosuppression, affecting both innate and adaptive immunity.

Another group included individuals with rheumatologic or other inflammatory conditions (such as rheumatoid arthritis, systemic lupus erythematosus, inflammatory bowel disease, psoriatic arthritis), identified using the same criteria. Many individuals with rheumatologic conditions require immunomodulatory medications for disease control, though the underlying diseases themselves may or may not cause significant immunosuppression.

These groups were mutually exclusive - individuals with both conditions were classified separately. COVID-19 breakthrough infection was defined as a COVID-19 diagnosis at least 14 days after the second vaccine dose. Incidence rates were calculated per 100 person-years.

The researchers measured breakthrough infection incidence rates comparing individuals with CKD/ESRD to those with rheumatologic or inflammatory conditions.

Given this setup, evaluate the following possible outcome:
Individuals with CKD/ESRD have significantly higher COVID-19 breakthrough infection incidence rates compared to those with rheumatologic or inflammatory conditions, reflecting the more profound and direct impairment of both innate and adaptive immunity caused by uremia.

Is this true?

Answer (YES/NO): YES